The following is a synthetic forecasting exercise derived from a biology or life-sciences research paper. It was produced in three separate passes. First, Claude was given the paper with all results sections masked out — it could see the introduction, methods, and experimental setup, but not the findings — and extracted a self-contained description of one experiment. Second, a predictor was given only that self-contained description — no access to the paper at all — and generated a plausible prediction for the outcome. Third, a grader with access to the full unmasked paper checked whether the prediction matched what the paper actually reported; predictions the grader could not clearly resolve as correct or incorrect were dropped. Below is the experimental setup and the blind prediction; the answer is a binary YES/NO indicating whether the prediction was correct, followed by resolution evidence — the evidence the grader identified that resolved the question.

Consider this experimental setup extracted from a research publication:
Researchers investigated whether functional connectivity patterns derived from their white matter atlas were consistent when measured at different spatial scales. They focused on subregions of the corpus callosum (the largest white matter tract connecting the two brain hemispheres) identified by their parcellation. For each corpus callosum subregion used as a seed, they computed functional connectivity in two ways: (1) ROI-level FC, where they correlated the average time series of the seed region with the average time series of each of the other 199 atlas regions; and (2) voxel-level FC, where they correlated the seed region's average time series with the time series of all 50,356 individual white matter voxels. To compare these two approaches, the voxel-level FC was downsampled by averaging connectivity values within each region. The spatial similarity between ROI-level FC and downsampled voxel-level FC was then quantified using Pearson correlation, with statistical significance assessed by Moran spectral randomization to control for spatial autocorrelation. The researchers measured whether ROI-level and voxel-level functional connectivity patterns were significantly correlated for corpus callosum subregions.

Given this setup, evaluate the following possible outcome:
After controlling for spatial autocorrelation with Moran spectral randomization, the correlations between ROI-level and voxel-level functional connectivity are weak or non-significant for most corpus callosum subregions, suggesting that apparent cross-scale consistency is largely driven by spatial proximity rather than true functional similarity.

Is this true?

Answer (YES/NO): NO